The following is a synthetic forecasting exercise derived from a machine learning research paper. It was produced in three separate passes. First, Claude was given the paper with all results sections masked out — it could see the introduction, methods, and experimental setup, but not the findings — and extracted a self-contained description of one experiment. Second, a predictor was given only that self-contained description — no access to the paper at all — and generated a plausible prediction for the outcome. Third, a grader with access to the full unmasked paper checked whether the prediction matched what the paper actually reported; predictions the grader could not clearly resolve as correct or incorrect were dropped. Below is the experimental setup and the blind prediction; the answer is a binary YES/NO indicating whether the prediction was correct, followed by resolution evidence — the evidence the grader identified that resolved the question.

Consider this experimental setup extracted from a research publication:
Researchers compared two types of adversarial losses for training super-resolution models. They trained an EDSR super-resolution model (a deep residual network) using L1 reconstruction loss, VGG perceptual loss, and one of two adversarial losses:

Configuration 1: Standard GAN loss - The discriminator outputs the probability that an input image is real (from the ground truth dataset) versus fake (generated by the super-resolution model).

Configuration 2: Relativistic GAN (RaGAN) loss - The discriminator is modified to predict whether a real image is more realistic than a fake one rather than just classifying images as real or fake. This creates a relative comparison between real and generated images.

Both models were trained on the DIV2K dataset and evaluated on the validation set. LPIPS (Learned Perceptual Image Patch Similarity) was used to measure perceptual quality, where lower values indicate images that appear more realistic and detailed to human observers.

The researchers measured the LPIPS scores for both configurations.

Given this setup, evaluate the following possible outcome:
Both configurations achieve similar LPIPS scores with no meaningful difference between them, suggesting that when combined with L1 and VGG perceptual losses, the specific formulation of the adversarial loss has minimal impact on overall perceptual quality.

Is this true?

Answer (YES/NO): NO